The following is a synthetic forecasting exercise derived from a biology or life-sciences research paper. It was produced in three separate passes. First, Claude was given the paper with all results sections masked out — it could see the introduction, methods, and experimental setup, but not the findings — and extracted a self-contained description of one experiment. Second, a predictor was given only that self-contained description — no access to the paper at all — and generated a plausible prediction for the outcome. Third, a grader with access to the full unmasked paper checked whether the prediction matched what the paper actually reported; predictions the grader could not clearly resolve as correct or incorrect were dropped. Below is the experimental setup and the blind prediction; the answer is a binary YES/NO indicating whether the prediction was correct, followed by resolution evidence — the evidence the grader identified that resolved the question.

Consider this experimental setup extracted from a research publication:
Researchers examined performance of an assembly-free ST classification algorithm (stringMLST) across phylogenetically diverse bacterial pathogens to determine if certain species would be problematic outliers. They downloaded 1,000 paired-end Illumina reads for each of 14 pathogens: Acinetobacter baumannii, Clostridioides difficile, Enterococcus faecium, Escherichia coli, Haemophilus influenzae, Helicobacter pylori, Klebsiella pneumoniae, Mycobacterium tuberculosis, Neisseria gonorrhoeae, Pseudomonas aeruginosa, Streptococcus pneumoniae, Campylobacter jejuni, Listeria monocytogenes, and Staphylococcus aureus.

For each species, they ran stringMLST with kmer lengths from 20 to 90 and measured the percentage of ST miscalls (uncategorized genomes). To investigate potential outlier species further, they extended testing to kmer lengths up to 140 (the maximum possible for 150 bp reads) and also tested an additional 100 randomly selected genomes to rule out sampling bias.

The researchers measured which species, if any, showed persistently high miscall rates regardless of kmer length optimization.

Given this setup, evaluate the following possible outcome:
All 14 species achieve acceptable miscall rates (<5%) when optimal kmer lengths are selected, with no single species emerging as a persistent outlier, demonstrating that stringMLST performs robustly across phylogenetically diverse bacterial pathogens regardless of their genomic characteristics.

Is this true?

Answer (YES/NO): NO